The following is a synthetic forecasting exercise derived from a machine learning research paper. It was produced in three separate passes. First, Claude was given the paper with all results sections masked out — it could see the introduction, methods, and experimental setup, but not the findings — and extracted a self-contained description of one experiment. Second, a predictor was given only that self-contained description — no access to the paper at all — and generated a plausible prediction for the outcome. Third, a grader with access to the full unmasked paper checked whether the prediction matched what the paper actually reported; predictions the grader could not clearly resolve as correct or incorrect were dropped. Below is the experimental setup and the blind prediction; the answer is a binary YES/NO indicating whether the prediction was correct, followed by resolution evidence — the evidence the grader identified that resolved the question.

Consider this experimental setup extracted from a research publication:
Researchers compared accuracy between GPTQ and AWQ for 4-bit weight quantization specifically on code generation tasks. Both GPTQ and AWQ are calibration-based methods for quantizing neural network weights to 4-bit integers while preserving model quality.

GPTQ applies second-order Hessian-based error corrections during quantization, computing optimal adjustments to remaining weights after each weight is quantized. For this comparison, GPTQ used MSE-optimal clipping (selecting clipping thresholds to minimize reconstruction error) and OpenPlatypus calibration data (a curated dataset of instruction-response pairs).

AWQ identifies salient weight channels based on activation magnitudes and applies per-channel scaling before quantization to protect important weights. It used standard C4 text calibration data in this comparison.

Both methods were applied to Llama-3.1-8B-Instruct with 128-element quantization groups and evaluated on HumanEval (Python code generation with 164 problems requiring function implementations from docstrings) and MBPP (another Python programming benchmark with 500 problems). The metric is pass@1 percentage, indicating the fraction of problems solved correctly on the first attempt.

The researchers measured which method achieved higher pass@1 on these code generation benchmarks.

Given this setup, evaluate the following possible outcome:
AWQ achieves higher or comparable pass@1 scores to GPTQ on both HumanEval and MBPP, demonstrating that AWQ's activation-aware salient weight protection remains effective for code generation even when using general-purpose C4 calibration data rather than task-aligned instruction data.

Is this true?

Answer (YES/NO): NO